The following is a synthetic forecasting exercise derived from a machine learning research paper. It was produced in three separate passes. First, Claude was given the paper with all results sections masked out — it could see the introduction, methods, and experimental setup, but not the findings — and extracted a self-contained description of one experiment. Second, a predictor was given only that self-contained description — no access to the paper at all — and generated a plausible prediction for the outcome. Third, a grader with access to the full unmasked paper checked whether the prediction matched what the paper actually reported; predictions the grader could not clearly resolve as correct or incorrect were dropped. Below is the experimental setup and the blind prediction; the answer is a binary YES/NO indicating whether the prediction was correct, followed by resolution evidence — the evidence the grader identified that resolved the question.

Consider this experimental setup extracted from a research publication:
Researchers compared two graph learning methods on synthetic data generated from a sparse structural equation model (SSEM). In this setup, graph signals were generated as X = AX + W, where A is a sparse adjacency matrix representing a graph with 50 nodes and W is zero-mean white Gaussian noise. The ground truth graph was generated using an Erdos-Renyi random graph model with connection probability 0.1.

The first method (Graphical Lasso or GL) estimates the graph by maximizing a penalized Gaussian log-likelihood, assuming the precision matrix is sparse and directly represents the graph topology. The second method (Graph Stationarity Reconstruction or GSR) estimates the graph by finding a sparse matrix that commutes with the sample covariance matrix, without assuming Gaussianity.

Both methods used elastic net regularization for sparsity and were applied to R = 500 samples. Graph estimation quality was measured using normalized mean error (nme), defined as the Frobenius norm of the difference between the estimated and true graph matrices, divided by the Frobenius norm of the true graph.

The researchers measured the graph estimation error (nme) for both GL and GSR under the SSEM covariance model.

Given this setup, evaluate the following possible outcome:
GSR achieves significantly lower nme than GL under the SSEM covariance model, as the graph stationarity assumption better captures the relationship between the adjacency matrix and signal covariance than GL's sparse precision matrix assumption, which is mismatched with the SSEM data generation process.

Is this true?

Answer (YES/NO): YES